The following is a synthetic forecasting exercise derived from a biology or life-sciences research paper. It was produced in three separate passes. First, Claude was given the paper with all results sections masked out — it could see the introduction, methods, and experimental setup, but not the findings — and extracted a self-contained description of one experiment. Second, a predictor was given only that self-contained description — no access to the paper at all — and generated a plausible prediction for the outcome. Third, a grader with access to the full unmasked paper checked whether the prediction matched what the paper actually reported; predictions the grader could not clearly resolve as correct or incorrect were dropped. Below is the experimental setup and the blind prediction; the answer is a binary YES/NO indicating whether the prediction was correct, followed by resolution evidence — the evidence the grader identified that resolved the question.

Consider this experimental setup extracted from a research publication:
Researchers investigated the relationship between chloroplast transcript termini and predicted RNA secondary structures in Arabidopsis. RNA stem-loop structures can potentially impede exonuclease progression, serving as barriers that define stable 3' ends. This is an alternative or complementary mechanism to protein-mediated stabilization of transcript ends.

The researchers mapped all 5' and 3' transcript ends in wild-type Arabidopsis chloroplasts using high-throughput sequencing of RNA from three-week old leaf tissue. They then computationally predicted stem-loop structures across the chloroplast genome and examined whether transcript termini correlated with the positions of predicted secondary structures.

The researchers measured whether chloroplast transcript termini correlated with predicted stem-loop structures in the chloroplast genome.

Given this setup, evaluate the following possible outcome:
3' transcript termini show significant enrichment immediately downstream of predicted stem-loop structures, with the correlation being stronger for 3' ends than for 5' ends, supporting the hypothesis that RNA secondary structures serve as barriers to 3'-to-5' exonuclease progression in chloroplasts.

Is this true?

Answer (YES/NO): NO